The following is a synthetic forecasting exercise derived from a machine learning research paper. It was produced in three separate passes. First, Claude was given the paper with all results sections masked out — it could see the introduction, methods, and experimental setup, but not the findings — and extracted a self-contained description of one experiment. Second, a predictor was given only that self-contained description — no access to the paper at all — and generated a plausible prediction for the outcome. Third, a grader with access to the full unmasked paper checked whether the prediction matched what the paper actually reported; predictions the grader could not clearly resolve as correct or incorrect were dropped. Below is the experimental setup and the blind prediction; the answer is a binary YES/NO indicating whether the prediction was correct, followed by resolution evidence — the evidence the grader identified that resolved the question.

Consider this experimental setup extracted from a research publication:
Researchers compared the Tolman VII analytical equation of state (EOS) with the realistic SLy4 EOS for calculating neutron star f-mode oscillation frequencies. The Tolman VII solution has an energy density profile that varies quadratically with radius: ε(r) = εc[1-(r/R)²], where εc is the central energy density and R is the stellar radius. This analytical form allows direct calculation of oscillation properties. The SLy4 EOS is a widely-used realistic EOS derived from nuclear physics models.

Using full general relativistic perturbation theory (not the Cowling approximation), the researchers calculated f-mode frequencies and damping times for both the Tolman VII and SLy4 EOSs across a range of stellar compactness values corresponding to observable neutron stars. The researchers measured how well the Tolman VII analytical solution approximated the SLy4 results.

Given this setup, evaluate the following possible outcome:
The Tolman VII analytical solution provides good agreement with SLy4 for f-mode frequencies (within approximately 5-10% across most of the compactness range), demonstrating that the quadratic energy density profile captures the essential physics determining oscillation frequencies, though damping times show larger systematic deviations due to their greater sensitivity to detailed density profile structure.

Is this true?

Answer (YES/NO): NO